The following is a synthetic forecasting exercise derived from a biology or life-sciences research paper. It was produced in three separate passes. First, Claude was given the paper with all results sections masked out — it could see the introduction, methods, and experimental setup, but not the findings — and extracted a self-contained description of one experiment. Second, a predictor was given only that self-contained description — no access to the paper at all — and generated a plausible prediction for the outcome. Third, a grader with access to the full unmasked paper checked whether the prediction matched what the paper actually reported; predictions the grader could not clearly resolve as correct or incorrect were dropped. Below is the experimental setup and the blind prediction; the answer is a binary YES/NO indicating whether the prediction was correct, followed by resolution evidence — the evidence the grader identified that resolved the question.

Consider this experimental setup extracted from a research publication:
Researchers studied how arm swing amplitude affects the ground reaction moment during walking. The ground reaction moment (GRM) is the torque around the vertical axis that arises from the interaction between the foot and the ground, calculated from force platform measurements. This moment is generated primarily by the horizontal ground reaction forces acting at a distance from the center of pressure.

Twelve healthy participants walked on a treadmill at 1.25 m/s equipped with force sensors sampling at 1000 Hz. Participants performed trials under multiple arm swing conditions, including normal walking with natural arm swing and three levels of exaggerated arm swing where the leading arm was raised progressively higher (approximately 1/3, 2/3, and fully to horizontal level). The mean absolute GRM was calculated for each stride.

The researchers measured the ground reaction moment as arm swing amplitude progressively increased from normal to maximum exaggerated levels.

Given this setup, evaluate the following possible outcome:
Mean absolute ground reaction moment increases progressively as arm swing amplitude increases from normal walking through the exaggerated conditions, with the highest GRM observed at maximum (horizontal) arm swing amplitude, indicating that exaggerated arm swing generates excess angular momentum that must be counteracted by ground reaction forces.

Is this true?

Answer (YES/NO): NO